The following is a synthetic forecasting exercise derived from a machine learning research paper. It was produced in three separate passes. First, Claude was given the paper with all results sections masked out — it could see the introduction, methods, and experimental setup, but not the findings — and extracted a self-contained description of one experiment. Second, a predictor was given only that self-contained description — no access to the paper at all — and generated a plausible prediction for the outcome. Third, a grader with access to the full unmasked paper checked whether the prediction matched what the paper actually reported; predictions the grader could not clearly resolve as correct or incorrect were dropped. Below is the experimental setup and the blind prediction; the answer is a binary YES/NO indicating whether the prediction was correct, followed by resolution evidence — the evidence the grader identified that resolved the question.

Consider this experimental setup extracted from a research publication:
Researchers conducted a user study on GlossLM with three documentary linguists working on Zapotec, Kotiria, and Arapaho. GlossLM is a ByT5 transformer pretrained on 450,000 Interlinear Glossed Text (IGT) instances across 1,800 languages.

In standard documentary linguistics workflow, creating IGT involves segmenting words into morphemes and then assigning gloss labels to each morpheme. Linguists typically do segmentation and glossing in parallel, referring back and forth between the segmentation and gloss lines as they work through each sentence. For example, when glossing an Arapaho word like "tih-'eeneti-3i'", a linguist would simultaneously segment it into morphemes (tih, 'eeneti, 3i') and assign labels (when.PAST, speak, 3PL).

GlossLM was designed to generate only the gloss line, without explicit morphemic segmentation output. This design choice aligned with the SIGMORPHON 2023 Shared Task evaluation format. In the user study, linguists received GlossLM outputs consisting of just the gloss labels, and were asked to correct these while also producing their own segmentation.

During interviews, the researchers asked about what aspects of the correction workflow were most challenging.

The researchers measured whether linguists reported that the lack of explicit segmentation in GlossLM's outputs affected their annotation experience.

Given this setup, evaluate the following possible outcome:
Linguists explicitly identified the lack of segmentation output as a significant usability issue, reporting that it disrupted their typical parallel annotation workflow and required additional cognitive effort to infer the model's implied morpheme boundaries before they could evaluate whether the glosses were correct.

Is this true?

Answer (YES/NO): YES